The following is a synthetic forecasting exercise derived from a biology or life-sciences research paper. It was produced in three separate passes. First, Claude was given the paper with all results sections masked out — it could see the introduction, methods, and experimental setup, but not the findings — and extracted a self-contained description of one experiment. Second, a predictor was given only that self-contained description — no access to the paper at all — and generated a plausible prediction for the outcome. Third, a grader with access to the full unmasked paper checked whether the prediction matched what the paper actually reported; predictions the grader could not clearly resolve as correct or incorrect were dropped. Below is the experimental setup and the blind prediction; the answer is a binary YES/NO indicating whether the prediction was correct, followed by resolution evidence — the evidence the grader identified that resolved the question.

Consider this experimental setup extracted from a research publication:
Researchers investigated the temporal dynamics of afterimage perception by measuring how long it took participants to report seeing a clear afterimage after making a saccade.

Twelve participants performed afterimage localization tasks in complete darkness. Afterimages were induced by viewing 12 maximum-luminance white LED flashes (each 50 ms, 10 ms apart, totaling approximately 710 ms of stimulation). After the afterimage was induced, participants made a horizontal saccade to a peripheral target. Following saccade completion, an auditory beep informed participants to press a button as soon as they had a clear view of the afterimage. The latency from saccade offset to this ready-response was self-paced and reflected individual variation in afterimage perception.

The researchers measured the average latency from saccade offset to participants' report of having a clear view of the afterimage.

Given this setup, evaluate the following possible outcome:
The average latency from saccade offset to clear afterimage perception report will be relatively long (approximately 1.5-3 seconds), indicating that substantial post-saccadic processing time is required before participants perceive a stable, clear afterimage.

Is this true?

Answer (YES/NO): NO